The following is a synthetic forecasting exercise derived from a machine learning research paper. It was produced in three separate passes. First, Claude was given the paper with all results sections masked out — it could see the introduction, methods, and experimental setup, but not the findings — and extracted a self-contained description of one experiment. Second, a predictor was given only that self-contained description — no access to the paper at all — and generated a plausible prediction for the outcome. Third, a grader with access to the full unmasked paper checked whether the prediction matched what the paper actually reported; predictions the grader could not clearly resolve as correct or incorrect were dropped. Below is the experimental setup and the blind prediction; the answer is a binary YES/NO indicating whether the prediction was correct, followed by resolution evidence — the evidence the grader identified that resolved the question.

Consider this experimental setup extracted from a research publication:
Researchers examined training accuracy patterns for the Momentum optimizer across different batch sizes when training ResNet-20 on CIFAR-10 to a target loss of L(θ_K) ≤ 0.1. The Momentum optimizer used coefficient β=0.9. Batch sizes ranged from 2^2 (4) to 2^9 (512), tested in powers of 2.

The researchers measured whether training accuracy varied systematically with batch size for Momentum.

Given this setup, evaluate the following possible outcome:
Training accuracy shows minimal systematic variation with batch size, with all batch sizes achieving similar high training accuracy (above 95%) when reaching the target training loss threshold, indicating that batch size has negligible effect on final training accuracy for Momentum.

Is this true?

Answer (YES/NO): NO